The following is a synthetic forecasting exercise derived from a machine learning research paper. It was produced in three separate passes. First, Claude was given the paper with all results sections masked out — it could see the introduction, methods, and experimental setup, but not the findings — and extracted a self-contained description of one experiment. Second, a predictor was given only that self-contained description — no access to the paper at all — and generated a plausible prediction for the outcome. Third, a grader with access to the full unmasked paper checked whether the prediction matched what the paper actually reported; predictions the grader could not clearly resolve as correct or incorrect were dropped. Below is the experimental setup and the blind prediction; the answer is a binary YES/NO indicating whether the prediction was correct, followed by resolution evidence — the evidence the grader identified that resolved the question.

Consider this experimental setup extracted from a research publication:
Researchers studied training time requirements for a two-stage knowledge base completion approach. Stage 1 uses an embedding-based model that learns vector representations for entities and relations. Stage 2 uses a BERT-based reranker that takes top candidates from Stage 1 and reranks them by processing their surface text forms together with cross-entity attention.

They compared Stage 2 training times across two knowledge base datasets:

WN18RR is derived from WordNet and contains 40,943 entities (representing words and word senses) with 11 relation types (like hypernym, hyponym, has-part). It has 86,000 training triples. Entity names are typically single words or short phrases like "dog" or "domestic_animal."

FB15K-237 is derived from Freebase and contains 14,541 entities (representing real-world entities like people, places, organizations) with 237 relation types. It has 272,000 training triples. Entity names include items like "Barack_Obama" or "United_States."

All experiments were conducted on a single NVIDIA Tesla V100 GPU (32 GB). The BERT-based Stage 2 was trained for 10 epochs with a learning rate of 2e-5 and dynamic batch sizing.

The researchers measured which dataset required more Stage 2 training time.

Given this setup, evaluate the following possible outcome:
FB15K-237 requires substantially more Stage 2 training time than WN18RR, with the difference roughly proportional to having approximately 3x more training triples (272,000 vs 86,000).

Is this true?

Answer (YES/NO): NO